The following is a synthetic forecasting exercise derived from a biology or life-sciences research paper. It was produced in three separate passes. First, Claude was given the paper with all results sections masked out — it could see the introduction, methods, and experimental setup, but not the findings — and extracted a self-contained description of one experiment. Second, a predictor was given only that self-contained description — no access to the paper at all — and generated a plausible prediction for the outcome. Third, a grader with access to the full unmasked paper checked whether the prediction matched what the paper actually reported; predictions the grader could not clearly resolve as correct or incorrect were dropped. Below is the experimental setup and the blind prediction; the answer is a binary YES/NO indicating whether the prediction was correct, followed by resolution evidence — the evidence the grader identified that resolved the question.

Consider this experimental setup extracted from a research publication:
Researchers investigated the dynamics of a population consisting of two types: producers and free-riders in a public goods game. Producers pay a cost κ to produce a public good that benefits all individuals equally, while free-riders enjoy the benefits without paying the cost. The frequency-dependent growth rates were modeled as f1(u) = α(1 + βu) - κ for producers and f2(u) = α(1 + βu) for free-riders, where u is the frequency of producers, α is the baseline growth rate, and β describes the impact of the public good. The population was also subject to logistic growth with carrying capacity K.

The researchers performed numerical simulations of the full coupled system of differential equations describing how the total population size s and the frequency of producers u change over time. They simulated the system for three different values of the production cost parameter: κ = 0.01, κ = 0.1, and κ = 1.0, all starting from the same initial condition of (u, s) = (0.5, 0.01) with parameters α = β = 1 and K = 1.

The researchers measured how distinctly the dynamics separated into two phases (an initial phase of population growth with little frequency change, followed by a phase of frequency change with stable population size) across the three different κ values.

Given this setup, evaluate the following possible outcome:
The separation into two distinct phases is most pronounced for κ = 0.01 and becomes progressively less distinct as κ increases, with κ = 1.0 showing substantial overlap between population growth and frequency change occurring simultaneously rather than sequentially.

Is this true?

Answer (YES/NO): YES